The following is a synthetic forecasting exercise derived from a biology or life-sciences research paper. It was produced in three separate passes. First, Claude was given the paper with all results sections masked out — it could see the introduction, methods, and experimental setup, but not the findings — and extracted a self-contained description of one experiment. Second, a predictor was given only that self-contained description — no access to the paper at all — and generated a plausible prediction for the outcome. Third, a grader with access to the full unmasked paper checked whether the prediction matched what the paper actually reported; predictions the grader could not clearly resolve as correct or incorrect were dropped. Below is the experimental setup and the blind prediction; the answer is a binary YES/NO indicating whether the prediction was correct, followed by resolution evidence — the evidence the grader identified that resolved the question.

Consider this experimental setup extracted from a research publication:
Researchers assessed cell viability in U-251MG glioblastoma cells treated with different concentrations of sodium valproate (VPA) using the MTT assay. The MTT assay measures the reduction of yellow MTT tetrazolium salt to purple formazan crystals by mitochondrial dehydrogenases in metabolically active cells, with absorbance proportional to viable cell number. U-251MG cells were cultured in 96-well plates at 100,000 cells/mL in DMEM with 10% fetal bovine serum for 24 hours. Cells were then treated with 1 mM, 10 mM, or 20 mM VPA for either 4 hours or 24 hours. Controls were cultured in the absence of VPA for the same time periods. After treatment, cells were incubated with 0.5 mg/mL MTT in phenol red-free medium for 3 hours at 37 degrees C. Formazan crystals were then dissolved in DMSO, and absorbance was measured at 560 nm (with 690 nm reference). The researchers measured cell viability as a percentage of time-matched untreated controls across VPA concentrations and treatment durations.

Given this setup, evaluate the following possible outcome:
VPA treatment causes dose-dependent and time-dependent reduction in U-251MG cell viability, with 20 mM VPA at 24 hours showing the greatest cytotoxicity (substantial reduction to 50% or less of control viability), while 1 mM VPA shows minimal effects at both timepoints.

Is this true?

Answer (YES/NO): NO